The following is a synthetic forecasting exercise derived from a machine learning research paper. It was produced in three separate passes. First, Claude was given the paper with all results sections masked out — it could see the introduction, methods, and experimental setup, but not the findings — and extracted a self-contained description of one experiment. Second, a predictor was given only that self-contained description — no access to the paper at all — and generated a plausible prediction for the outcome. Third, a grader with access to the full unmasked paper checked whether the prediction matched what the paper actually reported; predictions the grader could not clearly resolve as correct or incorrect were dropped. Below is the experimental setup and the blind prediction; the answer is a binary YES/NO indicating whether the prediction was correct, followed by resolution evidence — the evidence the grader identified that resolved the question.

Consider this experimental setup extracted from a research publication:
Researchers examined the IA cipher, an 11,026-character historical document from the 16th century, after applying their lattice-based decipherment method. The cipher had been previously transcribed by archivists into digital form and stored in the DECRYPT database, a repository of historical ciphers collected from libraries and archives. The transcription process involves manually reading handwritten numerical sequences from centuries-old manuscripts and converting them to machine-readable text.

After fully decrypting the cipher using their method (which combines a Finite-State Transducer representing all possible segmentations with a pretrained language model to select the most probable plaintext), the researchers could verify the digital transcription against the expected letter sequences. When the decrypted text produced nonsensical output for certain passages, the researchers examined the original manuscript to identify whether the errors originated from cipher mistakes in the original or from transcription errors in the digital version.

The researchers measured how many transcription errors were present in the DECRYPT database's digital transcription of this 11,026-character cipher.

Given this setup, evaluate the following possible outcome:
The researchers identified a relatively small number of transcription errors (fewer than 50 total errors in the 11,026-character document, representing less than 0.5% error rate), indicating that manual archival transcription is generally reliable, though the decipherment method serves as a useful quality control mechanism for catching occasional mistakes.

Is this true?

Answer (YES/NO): YES